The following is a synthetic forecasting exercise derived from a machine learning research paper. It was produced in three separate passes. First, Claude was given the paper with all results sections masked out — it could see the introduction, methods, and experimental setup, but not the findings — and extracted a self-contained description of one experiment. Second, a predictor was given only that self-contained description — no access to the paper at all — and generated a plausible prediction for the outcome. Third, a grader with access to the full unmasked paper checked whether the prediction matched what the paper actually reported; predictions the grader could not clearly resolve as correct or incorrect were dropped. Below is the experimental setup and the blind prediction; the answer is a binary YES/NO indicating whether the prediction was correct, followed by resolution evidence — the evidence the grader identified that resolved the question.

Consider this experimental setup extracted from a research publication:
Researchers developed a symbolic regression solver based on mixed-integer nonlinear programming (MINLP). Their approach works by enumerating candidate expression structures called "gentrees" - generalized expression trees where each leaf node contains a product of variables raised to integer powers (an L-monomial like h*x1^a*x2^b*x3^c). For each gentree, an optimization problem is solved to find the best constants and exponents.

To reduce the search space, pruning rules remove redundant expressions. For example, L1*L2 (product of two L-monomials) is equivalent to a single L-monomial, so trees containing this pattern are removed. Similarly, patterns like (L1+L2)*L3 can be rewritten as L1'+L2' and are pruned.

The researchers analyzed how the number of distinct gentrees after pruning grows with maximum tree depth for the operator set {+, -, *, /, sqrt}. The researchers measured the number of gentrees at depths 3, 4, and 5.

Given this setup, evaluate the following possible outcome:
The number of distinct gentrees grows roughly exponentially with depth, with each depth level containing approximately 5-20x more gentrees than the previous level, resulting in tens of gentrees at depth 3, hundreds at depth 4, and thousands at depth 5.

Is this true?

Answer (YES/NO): NO